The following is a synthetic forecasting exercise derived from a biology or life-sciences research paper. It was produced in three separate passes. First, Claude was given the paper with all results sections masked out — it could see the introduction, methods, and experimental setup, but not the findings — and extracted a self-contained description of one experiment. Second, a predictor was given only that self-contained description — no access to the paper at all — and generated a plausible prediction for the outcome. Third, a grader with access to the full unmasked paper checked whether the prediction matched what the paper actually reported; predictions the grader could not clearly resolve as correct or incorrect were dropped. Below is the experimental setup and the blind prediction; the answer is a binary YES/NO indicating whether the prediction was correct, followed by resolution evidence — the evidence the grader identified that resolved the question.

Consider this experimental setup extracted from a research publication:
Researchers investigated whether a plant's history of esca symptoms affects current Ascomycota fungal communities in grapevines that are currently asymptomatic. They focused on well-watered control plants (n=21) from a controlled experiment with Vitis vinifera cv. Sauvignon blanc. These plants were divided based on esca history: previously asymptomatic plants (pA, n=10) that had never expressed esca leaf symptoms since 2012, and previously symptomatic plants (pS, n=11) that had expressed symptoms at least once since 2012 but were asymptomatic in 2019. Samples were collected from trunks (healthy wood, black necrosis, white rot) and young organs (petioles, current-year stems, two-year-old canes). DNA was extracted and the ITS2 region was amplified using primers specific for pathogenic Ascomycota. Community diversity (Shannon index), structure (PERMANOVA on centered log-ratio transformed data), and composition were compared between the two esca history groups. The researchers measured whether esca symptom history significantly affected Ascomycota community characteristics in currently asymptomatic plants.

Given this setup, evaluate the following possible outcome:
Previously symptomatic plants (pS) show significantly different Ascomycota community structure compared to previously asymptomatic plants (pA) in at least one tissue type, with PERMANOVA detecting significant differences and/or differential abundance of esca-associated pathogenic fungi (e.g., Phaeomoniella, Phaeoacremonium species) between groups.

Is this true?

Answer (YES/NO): NO